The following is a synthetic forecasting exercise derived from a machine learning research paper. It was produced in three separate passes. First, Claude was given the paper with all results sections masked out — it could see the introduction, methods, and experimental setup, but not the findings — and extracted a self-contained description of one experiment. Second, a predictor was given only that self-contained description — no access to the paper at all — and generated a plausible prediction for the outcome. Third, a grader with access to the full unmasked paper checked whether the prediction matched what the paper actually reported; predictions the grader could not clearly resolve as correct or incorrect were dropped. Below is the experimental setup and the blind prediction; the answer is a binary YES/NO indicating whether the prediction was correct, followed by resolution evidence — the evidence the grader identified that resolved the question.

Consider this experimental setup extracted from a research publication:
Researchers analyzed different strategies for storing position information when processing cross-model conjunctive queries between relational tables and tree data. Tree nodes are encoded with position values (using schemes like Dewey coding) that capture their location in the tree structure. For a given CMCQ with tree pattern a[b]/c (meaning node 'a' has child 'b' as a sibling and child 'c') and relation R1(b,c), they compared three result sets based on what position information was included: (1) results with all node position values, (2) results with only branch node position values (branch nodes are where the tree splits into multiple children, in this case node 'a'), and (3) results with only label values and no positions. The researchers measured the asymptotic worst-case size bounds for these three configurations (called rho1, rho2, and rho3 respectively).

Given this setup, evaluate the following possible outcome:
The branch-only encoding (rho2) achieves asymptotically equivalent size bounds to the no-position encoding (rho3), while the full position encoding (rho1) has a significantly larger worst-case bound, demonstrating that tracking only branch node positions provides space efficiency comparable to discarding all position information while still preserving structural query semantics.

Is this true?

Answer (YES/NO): YES